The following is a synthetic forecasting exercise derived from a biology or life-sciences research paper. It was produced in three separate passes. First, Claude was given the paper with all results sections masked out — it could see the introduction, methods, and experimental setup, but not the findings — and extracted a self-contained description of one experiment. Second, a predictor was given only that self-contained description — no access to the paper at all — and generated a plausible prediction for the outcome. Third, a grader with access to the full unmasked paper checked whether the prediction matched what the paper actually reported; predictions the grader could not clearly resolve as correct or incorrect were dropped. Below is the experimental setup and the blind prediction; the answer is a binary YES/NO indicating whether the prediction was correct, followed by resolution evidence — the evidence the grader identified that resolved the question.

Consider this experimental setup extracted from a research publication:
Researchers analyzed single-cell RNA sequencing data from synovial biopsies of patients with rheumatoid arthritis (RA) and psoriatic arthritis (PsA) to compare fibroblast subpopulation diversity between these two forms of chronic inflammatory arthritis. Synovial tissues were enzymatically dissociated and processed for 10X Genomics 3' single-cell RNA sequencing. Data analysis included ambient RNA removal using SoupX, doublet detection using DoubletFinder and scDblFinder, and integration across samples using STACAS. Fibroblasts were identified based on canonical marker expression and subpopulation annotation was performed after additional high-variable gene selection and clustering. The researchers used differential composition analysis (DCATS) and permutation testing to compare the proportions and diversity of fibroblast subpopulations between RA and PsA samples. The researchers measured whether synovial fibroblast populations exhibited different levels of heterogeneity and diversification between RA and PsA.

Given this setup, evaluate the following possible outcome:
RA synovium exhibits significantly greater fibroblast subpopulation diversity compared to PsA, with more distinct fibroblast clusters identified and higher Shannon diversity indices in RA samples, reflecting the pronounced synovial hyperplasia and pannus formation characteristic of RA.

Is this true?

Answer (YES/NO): NO